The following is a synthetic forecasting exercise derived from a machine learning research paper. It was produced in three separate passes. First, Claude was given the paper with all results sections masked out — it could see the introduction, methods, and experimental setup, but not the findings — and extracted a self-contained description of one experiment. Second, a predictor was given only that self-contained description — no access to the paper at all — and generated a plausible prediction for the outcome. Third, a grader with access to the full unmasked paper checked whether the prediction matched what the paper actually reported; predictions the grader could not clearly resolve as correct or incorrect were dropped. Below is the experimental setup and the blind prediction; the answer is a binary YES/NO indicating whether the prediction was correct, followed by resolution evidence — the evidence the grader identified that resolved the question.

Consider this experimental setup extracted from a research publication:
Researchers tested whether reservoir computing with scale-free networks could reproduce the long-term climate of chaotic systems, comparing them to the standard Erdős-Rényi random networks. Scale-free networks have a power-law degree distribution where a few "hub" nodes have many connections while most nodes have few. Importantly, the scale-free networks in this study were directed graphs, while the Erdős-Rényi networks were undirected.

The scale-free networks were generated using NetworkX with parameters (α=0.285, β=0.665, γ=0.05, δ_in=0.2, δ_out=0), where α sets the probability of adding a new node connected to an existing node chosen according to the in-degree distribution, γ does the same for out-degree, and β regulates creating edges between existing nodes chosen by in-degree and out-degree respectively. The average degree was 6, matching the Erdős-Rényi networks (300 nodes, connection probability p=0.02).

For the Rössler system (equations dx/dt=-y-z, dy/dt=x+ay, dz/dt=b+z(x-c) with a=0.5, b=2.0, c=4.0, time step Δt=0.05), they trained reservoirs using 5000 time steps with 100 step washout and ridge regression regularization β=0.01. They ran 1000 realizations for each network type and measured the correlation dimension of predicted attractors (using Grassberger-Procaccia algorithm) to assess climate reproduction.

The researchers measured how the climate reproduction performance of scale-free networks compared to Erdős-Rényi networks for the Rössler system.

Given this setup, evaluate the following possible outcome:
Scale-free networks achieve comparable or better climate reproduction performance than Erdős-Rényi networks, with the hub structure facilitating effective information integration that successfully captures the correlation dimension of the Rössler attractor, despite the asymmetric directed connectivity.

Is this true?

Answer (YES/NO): NO